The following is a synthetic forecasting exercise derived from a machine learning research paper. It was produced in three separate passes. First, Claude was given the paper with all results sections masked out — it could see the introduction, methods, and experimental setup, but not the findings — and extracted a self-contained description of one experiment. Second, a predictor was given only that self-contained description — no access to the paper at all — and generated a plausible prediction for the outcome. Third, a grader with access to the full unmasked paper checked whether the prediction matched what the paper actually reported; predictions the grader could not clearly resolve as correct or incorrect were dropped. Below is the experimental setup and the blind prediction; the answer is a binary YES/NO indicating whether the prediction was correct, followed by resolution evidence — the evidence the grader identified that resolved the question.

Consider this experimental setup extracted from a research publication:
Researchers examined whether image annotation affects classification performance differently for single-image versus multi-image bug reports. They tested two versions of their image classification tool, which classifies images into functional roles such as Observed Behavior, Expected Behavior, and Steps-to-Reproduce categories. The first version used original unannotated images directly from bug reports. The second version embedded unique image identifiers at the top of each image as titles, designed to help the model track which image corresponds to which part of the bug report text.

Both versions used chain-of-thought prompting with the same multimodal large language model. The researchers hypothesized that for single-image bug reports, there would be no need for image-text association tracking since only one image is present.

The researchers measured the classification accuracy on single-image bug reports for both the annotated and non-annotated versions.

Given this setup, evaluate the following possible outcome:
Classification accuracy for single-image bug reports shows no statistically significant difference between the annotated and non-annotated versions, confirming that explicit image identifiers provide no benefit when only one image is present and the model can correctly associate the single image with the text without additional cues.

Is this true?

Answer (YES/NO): NO